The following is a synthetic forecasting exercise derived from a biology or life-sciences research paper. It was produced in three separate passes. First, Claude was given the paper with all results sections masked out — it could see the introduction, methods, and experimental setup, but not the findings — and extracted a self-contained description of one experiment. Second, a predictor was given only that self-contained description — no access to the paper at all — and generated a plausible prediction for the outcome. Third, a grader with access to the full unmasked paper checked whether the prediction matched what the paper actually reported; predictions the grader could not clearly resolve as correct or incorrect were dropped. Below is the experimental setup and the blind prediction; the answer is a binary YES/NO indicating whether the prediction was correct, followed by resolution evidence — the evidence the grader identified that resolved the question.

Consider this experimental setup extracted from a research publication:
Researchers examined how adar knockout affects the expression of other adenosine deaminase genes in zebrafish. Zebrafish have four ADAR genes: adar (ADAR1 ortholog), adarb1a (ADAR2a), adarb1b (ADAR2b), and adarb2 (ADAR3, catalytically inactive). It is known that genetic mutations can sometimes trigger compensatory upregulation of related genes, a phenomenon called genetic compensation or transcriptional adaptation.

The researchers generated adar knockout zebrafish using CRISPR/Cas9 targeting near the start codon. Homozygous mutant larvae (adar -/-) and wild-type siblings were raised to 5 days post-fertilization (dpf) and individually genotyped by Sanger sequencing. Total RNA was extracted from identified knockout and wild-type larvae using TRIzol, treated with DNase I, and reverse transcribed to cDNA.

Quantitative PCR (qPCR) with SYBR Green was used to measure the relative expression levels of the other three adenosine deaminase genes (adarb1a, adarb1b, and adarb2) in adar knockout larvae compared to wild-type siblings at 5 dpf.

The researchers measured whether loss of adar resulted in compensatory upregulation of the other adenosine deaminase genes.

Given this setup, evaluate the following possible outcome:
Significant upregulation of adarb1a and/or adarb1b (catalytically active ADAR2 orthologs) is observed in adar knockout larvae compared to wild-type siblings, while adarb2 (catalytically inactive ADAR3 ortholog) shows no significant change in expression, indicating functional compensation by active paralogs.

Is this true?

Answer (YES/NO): NO